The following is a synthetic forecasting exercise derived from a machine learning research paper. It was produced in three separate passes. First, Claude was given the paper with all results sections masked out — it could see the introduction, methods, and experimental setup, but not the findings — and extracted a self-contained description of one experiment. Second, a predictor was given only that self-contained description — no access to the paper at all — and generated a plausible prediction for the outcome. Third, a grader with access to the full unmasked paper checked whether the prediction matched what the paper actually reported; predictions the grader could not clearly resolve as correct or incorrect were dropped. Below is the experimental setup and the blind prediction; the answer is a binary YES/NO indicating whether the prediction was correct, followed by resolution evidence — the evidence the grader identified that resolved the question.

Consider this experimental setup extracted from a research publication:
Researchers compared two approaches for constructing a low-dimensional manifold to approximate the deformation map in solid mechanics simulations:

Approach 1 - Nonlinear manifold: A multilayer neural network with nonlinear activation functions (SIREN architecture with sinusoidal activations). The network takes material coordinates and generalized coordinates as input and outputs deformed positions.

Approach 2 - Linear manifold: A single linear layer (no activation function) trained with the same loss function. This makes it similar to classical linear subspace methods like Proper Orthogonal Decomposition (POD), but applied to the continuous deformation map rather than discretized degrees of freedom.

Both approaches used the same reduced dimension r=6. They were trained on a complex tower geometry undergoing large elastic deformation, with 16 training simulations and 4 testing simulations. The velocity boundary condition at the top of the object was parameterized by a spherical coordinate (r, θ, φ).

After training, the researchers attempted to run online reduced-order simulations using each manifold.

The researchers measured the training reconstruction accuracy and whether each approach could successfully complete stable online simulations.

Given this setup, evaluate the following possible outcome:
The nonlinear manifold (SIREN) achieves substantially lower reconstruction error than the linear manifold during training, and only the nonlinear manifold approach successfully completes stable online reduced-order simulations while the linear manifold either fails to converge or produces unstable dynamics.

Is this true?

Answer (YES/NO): YES